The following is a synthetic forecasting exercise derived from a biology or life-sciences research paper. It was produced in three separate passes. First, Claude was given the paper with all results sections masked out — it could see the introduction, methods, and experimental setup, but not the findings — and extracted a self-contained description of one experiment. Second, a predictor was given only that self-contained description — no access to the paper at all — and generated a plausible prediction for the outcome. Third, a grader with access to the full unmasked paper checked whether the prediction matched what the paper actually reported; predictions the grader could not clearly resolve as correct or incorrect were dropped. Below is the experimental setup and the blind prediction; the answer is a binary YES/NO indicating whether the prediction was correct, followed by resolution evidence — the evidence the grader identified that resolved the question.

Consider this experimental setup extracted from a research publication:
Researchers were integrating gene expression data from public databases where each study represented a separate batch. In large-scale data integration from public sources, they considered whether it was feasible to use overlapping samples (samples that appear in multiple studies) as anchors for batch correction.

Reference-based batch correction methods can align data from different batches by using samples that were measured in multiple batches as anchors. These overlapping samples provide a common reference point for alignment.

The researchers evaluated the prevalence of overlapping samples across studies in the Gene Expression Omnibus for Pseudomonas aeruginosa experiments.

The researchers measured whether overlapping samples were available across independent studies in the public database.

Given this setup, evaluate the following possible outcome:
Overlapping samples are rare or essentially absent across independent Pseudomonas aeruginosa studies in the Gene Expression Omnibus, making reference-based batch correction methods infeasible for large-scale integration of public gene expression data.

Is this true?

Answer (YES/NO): YES